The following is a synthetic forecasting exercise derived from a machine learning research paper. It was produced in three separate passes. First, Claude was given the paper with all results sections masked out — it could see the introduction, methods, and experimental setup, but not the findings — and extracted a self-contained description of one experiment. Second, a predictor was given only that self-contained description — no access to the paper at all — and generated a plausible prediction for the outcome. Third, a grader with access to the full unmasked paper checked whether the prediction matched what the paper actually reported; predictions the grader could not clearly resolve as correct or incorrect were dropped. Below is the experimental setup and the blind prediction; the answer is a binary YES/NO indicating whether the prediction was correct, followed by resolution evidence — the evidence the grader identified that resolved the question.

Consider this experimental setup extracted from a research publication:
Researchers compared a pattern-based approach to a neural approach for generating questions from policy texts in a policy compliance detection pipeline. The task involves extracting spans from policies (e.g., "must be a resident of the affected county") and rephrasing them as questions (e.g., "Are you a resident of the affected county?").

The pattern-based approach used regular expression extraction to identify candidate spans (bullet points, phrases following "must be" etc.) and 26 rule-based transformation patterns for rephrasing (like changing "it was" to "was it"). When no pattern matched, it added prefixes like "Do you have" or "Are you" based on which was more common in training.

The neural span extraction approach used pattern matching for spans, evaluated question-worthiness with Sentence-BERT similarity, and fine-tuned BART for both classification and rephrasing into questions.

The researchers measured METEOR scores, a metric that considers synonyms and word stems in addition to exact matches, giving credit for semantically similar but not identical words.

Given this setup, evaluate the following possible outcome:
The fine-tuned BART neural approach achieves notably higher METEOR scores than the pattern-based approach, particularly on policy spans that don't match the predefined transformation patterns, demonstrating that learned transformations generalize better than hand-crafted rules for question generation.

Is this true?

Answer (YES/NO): NO